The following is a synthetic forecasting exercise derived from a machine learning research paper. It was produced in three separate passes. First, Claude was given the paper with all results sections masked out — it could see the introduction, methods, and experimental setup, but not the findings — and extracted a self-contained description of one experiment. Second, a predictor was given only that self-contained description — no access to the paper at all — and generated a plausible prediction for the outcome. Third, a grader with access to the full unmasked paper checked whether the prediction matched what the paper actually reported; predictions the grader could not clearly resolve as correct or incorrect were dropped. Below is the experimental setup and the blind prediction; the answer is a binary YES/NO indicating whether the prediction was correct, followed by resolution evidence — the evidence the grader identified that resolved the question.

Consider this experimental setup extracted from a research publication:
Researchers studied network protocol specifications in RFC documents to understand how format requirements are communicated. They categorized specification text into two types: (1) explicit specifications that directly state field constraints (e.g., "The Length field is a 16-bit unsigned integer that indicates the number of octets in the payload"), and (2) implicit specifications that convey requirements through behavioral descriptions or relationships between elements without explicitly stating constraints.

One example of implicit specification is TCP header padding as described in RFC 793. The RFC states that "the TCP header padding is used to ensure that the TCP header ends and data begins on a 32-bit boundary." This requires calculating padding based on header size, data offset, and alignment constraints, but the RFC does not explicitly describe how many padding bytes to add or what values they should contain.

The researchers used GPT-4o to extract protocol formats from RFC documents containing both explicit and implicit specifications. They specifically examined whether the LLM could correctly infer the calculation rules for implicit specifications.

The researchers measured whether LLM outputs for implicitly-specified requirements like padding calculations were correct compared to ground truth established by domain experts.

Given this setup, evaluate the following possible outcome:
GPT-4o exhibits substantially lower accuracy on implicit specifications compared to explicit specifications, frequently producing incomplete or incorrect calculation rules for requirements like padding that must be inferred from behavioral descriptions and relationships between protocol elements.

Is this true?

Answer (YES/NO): YES